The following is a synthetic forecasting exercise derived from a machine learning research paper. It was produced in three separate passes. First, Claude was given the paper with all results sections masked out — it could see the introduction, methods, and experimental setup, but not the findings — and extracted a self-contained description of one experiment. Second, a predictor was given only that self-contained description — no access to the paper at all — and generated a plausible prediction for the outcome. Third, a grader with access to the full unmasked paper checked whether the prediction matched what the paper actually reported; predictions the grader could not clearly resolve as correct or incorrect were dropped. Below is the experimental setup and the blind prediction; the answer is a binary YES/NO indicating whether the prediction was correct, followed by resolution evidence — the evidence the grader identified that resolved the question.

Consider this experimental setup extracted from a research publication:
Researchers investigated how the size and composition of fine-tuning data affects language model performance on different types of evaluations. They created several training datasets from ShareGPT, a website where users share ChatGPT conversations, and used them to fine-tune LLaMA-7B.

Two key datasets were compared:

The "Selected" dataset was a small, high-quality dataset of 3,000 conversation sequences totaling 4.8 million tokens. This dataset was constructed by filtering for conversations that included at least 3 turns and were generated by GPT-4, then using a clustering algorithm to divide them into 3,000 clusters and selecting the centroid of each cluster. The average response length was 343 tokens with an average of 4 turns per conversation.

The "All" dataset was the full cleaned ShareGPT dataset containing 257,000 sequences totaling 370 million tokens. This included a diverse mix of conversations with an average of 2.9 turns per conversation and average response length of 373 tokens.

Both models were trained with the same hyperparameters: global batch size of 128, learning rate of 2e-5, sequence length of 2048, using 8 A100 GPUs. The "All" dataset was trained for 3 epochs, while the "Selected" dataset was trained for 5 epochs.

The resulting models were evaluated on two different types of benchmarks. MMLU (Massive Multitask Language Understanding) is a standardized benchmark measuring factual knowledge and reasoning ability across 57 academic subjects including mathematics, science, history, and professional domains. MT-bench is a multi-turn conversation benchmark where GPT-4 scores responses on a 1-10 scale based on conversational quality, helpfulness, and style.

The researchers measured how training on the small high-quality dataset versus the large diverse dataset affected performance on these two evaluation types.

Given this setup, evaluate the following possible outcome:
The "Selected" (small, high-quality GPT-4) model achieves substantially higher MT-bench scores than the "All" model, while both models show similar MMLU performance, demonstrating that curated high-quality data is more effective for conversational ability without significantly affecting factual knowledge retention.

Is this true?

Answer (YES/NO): NO